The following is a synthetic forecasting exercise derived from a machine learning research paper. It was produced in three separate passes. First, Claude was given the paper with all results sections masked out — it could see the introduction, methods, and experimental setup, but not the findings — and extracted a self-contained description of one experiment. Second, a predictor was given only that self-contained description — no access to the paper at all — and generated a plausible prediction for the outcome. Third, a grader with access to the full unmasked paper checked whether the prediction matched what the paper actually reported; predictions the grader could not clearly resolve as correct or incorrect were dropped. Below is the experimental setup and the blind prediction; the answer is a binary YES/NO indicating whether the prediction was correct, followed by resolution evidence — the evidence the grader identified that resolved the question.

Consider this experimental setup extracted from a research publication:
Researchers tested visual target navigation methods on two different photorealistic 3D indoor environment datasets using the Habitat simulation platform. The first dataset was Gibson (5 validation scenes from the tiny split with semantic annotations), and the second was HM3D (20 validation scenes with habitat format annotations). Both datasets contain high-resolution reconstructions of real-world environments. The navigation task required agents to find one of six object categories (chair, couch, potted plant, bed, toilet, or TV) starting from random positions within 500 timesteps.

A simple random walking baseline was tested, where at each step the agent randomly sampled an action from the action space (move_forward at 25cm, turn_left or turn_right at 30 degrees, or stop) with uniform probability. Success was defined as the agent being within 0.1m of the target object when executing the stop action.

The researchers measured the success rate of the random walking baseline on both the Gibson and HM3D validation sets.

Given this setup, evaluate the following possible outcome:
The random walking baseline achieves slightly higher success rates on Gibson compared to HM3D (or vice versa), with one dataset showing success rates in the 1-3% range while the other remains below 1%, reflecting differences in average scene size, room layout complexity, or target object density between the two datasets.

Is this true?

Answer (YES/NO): YES